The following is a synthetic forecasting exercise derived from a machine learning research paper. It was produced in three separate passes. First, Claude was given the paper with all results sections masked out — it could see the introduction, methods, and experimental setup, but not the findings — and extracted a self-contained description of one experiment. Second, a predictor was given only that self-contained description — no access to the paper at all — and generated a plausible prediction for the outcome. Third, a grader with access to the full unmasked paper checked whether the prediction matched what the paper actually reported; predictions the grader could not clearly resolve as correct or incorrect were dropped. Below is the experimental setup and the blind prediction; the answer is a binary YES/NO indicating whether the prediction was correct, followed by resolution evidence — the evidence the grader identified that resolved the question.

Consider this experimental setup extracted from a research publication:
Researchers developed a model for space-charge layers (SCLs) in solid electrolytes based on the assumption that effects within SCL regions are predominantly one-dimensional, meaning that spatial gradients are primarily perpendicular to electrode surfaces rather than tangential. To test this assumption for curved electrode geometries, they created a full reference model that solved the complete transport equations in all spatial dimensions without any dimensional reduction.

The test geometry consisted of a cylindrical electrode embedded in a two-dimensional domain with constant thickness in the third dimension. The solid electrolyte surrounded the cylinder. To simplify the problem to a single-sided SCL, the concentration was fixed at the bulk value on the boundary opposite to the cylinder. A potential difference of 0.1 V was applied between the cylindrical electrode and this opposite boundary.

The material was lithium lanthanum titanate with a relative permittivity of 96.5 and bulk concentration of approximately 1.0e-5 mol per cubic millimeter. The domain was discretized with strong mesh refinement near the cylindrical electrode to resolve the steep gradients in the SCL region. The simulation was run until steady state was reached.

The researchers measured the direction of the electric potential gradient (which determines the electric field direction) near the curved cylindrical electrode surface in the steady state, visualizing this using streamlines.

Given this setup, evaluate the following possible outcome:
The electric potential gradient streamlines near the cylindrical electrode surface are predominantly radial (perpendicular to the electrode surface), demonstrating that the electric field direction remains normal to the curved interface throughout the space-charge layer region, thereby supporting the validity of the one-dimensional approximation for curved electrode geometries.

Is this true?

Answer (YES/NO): NO